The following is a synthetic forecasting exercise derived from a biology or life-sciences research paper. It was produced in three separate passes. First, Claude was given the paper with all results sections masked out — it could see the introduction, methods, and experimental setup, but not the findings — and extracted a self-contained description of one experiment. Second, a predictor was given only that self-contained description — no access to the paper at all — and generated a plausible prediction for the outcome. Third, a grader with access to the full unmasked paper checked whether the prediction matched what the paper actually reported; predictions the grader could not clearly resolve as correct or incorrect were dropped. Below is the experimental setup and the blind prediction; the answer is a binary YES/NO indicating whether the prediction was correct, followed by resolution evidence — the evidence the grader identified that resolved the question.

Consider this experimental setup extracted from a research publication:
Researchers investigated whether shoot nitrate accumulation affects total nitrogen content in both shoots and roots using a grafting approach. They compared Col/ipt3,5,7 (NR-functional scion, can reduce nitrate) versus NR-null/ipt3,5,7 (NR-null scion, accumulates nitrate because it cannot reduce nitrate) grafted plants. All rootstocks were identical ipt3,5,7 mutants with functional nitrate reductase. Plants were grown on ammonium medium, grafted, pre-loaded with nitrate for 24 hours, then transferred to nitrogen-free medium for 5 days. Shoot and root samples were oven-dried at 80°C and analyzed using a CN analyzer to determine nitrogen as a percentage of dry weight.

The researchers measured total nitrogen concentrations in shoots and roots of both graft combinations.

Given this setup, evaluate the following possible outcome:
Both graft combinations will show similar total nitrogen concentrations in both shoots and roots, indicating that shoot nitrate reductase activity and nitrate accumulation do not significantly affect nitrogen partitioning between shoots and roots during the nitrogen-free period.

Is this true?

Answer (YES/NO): YES